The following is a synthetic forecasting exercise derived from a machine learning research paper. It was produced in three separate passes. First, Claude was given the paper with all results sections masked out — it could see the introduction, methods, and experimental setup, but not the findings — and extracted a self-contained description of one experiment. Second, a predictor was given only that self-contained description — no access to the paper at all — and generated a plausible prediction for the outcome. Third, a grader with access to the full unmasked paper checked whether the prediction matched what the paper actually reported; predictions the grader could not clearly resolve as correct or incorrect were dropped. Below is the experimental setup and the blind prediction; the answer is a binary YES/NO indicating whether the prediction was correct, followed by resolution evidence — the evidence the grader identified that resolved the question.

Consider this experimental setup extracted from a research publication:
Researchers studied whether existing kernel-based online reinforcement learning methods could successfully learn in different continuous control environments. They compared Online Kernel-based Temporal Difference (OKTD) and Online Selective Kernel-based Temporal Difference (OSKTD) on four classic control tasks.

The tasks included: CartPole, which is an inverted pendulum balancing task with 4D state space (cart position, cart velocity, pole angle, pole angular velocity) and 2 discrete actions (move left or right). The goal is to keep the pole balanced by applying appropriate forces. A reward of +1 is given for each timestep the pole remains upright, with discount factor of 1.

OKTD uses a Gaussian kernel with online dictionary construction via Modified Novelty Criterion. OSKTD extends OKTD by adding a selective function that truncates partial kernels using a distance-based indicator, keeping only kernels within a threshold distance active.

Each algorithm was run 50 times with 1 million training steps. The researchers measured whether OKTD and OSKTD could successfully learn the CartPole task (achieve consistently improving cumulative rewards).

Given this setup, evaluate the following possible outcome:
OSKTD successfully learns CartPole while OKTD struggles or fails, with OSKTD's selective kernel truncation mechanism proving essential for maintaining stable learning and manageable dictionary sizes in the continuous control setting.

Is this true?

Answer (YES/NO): NO